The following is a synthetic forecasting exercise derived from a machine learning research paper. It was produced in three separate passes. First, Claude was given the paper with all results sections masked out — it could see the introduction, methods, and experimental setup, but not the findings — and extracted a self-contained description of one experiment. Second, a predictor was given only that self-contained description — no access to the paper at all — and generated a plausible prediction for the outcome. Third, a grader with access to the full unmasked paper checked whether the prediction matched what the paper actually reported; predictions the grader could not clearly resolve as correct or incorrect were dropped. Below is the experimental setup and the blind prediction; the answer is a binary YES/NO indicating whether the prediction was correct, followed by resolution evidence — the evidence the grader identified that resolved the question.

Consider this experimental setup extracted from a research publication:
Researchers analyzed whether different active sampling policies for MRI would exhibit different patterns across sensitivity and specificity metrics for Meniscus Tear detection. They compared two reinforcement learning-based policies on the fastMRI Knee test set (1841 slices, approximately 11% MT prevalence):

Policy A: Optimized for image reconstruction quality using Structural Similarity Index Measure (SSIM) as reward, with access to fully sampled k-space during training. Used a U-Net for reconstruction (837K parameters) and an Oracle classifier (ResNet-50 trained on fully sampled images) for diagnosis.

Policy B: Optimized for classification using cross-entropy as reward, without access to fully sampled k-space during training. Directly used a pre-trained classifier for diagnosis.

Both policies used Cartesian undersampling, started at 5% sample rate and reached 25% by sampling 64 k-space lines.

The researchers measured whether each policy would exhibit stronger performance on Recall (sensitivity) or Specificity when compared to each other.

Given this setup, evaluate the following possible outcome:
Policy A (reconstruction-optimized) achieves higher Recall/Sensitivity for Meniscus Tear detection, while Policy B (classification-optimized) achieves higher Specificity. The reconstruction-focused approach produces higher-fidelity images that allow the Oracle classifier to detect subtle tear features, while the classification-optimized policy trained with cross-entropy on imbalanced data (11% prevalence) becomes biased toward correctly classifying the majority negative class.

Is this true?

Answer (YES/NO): YES